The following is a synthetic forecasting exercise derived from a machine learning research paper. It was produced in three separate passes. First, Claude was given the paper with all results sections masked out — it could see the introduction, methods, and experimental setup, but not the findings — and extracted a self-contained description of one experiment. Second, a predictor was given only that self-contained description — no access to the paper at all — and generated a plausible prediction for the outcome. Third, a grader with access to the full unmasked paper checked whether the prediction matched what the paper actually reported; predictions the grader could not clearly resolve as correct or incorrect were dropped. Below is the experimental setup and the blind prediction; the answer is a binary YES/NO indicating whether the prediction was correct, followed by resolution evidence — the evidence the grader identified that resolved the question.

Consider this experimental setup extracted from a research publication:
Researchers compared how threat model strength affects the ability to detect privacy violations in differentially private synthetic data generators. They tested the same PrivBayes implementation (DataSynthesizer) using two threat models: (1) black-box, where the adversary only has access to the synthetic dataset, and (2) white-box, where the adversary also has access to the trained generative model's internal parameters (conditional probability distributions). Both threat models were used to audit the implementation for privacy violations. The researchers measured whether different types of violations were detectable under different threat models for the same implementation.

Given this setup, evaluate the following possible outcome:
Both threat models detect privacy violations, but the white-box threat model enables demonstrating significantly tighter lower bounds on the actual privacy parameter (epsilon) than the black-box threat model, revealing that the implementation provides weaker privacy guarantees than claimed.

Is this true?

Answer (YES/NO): NO